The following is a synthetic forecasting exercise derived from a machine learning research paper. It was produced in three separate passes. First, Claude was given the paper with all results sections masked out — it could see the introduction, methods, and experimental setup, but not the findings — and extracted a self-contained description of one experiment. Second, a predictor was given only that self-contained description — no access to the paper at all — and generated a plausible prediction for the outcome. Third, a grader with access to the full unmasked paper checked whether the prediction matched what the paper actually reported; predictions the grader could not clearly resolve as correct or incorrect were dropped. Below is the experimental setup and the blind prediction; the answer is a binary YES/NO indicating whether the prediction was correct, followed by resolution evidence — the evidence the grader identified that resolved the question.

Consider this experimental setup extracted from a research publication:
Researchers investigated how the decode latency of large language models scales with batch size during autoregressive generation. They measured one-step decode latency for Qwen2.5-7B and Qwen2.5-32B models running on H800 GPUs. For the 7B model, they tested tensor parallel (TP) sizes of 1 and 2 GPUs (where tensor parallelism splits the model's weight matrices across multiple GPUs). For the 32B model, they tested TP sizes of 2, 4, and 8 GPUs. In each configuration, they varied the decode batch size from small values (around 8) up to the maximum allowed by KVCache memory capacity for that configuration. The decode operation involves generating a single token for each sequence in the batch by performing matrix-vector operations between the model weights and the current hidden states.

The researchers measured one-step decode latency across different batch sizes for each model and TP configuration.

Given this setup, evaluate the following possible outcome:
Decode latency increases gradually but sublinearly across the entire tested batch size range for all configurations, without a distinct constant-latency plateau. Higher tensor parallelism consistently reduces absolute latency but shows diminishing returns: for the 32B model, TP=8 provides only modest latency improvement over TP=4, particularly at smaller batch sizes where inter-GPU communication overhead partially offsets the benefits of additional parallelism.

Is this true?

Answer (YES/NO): NO